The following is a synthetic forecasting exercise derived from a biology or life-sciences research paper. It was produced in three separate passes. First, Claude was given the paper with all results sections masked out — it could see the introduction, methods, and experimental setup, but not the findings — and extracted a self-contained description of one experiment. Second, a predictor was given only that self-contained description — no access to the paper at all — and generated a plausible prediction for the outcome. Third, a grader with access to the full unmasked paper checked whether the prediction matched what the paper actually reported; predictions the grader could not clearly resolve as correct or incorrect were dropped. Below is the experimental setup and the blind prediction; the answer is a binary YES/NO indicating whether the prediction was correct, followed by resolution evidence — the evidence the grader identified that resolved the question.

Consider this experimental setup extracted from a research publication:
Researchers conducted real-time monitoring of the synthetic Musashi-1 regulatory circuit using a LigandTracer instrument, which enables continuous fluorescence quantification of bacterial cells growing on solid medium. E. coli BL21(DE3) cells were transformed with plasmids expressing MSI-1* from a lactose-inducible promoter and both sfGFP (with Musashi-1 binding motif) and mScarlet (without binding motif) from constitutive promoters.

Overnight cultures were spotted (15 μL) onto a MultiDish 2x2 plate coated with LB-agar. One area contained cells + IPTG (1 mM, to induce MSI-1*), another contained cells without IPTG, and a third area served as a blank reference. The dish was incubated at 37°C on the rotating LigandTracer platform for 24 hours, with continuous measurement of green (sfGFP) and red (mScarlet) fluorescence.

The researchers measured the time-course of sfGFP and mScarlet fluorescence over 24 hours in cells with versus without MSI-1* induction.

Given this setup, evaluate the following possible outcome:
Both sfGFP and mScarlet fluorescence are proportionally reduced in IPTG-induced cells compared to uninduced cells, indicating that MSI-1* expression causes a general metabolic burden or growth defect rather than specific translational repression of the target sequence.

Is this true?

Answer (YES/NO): NO